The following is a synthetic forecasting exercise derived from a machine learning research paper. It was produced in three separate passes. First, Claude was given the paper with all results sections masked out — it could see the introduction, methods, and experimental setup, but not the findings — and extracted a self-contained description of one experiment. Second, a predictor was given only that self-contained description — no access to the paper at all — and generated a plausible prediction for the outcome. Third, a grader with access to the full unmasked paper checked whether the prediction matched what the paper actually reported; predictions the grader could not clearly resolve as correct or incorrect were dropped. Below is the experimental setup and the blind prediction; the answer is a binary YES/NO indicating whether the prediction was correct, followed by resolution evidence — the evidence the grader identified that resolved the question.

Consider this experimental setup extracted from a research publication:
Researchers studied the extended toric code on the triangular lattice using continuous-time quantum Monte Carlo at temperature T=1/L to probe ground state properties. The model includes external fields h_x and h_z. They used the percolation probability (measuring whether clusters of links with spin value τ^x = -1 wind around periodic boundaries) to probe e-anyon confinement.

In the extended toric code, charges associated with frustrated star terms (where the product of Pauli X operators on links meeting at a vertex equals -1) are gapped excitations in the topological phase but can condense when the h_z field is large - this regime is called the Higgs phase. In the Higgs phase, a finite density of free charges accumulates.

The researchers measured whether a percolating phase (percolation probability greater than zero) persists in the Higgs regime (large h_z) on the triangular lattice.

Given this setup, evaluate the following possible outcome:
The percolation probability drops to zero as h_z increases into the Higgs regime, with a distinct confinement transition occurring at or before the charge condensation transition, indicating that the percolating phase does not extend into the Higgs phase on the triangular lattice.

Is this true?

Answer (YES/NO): NO